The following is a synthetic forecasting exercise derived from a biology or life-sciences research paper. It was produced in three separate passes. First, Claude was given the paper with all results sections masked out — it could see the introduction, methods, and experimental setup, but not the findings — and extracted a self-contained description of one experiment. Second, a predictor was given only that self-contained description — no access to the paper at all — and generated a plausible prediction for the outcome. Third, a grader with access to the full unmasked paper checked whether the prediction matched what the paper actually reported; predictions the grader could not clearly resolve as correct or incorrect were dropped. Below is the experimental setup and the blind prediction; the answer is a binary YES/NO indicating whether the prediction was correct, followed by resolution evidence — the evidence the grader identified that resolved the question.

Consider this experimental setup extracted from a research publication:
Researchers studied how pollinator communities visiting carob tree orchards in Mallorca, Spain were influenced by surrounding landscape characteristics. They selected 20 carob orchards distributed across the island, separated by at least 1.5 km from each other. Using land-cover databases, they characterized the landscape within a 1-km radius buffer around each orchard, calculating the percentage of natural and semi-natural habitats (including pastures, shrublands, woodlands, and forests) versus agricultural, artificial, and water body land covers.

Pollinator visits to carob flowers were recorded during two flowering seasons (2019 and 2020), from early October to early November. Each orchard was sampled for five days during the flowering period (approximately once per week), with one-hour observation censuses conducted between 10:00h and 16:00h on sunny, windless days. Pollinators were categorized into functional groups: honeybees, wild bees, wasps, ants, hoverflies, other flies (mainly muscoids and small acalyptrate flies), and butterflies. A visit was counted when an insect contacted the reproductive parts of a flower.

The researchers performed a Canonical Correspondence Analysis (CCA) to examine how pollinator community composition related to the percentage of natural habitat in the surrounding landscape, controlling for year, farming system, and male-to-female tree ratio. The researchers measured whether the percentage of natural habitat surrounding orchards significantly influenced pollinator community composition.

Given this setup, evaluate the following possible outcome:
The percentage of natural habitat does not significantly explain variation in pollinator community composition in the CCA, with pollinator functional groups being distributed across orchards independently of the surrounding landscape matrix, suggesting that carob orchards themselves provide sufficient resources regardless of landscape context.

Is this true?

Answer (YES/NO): NO